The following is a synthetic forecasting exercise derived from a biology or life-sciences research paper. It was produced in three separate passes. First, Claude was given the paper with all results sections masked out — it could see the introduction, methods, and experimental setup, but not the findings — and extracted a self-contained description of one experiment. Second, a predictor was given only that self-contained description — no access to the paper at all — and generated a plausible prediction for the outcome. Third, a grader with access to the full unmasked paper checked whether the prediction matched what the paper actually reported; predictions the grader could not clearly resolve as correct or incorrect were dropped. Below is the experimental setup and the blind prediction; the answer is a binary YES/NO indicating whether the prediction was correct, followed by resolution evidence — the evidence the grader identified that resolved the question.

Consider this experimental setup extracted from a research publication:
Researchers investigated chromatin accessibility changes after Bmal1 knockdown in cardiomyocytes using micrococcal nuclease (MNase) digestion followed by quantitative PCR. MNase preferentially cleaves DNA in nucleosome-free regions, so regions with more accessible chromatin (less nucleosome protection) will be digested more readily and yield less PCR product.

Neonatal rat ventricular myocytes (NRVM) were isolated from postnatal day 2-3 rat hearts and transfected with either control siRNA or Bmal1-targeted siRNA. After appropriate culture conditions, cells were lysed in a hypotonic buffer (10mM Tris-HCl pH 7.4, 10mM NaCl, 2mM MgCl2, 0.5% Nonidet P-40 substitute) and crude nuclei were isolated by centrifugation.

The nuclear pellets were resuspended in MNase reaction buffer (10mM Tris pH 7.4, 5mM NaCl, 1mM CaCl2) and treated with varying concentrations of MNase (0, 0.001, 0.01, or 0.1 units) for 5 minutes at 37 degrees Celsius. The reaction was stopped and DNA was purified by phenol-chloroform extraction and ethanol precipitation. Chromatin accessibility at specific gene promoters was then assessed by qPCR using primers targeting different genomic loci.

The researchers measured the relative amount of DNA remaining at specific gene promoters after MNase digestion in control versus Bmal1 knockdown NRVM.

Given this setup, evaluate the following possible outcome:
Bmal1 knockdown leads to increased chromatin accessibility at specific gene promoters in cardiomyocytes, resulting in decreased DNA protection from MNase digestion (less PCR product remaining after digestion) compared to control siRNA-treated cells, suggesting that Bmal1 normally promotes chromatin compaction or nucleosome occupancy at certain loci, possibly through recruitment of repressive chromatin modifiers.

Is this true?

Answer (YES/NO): NO